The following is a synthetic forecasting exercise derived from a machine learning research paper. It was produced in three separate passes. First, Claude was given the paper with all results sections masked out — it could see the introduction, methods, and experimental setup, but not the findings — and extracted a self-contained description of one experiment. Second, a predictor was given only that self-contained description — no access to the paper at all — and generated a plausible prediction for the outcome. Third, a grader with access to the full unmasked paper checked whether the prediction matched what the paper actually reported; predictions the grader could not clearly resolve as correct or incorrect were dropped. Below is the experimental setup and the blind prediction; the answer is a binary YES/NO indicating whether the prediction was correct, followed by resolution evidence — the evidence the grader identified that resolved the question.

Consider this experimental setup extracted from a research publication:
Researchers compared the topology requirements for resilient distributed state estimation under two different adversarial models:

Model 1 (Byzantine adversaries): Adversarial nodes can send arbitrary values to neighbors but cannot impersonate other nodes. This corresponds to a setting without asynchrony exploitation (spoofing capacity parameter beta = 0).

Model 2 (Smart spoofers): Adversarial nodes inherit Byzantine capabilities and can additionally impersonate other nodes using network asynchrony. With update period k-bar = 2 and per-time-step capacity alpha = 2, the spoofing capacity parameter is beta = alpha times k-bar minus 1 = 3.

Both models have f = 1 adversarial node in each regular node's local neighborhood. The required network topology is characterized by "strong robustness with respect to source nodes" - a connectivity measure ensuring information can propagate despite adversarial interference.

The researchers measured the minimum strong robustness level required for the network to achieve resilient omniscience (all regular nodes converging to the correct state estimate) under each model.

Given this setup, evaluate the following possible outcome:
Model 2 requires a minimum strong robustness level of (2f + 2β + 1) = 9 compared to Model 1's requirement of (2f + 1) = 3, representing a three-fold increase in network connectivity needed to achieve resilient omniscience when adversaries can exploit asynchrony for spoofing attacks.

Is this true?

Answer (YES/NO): NO